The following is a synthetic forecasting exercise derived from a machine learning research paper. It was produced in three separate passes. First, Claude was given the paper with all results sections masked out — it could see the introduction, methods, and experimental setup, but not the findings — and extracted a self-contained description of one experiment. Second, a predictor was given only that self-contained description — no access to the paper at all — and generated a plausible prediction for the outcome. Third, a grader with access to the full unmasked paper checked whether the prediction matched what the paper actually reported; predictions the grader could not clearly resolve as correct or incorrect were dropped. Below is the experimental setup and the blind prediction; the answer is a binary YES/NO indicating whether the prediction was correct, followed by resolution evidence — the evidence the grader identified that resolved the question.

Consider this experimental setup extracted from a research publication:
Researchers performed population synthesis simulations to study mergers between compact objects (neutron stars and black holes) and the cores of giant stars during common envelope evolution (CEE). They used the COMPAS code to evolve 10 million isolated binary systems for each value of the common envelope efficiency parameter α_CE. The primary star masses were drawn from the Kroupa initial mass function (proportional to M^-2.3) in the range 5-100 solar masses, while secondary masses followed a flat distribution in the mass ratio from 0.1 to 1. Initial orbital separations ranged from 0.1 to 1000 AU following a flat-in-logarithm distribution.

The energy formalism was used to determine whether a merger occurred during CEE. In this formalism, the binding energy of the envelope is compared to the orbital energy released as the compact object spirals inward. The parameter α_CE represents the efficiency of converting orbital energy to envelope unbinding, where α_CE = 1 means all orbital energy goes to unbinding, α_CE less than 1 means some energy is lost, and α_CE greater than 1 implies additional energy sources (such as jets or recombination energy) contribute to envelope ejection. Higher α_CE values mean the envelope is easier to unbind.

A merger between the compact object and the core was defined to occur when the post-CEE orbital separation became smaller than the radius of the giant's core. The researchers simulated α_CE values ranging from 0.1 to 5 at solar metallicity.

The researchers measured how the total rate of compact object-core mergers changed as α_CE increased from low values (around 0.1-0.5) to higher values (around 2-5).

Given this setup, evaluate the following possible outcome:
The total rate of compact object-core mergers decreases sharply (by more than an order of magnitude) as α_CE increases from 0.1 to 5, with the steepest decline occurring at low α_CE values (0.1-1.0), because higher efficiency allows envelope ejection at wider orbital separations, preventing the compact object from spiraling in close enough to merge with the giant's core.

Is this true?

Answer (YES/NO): NO